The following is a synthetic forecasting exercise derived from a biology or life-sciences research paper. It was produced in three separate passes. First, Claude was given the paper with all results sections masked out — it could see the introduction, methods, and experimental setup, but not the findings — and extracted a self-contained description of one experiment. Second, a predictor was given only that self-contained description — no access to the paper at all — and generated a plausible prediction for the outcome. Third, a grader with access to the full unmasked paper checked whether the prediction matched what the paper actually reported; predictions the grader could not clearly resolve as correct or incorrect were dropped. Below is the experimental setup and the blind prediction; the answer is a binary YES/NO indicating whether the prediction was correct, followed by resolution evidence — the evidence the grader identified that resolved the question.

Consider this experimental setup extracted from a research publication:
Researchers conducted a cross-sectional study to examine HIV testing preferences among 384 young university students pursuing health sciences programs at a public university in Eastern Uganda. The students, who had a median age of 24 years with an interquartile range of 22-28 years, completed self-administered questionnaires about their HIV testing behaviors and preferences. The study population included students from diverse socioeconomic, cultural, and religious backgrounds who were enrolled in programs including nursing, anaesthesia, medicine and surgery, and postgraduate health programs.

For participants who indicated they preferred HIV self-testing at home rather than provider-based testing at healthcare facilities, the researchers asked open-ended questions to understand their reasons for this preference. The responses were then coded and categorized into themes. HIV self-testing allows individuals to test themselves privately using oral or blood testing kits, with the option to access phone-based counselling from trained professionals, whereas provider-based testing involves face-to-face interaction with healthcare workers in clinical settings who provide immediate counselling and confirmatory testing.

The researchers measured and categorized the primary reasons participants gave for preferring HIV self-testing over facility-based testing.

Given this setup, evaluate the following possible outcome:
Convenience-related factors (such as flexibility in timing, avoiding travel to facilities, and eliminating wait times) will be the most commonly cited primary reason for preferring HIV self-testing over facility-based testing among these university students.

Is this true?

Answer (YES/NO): NO